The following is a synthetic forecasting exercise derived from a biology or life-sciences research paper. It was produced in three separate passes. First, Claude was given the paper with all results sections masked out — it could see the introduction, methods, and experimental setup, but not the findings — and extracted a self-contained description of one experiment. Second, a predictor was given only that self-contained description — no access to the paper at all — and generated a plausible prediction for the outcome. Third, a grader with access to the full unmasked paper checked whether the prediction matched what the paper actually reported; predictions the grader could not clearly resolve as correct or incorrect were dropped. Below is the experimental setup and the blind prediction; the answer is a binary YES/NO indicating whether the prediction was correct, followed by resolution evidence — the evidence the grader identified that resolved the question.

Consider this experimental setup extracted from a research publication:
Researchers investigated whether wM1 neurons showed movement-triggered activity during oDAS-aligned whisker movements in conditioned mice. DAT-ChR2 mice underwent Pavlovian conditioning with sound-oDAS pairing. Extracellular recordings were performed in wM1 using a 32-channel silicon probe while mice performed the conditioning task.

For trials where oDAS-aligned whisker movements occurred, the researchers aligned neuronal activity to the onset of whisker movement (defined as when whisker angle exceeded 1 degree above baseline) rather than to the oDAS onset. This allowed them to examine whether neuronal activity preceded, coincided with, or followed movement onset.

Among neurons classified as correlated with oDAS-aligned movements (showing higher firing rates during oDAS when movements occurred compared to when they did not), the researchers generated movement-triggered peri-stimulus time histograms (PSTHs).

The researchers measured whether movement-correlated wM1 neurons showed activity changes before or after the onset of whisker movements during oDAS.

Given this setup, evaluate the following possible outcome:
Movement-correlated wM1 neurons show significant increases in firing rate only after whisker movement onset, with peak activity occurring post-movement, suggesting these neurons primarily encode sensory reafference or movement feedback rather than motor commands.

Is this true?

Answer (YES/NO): NO